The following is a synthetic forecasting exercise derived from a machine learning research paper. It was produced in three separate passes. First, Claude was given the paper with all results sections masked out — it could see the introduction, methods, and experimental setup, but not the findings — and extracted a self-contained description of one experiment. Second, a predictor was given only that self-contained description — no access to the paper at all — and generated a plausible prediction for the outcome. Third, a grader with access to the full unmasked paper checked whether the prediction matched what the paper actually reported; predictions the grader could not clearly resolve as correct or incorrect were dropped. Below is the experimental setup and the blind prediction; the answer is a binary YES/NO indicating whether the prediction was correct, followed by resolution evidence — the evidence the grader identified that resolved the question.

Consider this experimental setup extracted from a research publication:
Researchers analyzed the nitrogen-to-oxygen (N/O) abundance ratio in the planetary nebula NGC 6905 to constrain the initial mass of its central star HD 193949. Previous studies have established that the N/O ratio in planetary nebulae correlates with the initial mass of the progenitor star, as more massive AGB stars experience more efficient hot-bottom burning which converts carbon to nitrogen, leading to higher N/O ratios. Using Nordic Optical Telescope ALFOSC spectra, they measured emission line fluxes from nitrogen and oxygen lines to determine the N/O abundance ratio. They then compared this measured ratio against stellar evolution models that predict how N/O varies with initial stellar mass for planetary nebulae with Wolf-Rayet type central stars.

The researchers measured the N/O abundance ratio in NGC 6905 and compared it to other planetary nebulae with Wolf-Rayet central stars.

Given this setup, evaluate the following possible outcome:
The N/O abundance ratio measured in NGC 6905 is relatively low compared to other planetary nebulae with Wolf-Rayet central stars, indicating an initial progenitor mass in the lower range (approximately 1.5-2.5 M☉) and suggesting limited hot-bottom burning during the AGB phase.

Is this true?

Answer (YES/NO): NO